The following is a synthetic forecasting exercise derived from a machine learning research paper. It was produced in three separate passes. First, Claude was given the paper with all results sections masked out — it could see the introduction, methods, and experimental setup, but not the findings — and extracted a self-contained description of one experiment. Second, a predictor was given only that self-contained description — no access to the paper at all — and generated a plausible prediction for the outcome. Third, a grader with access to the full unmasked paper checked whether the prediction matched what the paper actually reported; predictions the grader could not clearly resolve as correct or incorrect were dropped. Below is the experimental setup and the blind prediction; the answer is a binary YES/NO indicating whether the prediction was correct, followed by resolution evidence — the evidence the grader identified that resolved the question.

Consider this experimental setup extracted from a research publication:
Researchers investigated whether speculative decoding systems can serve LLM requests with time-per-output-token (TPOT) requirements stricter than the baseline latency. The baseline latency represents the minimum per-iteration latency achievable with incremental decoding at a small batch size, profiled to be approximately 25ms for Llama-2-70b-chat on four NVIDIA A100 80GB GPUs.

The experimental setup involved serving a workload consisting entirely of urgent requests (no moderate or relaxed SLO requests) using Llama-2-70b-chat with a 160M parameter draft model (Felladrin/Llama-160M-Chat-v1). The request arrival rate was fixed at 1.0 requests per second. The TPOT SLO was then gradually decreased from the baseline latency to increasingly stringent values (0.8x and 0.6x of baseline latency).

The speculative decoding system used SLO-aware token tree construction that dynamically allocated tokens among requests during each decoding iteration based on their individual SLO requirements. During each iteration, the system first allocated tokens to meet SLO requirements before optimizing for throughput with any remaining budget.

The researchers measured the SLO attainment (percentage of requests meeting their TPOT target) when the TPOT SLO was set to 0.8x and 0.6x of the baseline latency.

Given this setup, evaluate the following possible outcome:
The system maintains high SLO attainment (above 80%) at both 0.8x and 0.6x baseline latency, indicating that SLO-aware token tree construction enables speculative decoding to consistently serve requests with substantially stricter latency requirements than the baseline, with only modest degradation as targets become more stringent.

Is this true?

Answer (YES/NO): NO